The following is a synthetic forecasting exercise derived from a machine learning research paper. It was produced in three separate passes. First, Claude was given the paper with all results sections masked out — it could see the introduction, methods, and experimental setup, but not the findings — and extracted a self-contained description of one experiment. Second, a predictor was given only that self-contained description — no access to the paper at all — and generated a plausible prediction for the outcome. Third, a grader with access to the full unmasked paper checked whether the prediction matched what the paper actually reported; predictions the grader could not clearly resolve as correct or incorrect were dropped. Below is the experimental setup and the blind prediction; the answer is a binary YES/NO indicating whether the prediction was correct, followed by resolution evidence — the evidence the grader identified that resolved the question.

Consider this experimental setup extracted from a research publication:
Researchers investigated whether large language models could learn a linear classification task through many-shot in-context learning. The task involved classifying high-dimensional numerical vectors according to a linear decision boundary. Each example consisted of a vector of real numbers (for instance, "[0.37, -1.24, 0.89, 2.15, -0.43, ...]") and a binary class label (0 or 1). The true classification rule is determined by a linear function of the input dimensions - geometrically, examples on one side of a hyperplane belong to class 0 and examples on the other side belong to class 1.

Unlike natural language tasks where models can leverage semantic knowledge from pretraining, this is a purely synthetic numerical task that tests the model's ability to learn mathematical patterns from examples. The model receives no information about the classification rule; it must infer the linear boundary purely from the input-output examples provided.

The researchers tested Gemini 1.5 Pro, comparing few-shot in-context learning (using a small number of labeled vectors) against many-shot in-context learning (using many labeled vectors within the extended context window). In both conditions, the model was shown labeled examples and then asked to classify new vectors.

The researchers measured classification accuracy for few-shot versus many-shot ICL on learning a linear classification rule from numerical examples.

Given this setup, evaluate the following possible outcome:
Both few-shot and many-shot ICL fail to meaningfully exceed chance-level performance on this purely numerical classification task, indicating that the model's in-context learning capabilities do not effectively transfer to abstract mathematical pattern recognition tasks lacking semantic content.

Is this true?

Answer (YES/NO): NO